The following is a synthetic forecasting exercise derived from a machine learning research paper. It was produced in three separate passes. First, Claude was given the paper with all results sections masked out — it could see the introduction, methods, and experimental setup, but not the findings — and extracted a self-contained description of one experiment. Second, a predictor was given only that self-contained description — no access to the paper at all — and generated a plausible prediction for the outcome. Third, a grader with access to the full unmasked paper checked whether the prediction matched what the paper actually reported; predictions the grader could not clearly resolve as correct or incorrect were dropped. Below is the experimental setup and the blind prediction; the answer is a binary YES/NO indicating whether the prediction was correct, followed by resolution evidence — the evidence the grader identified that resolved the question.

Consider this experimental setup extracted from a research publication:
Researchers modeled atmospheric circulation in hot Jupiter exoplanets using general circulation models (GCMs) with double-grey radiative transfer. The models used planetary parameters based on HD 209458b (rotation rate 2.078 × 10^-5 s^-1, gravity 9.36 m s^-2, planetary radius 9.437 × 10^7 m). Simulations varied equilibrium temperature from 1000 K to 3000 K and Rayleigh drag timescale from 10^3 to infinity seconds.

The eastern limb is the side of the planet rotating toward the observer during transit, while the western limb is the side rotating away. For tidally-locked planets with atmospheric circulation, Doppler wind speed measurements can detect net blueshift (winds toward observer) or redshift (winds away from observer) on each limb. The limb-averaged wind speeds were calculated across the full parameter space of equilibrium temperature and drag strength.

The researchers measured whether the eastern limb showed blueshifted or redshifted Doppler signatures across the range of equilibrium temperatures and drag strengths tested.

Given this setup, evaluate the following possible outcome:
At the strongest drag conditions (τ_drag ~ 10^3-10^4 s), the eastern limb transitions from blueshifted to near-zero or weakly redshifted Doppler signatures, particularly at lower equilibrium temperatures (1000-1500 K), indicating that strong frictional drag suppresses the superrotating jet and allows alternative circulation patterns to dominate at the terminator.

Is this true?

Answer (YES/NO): NO